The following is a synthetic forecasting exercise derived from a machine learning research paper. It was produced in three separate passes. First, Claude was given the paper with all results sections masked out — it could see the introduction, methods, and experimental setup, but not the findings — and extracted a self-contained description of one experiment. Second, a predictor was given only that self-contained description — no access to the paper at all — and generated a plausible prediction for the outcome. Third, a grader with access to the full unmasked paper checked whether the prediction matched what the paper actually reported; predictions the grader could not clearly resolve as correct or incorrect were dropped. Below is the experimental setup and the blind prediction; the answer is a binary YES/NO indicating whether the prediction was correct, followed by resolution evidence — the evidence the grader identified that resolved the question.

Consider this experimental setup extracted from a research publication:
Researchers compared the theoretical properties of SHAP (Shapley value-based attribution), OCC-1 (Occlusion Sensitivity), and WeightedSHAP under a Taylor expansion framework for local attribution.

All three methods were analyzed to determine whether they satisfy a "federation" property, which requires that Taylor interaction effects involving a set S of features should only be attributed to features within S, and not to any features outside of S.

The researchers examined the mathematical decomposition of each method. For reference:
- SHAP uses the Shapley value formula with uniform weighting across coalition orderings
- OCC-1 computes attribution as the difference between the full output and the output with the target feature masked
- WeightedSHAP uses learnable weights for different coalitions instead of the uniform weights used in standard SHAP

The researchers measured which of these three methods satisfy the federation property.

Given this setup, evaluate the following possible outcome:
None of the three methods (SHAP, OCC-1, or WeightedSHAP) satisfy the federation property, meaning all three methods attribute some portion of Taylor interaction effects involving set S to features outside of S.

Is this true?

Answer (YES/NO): NO